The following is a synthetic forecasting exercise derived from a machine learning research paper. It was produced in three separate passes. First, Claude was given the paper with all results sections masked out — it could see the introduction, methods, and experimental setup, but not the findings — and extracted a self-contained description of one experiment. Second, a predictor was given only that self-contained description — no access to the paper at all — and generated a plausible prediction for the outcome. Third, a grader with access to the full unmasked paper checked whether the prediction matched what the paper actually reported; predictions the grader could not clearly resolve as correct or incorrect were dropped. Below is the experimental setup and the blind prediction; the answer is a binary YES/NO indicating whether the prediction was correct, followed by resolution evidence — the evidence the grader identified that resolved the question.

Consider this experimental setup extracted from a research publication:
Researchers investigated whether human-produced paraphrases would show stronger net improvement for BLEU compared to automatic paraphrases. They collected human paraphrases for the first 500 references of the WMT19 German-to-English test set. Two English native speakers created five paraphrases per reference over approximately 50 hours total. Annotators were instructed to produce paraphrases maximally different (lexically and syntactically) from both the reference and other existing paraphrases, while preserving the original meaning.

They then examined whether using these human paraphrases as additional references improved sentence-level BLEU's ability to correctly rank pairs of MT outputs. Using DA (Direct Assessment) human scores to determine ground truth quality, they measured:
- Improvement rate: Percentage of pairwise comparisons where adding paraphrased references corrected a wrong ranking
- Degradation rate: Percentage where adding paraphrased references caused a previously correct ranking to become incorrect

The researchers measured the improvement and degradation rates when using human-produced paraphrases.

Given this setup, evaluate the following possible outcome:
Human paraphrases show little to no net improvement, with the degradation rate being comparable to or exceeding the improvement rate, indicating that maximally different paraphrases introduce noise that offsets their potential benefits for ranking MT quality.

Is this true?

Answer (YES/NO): NO